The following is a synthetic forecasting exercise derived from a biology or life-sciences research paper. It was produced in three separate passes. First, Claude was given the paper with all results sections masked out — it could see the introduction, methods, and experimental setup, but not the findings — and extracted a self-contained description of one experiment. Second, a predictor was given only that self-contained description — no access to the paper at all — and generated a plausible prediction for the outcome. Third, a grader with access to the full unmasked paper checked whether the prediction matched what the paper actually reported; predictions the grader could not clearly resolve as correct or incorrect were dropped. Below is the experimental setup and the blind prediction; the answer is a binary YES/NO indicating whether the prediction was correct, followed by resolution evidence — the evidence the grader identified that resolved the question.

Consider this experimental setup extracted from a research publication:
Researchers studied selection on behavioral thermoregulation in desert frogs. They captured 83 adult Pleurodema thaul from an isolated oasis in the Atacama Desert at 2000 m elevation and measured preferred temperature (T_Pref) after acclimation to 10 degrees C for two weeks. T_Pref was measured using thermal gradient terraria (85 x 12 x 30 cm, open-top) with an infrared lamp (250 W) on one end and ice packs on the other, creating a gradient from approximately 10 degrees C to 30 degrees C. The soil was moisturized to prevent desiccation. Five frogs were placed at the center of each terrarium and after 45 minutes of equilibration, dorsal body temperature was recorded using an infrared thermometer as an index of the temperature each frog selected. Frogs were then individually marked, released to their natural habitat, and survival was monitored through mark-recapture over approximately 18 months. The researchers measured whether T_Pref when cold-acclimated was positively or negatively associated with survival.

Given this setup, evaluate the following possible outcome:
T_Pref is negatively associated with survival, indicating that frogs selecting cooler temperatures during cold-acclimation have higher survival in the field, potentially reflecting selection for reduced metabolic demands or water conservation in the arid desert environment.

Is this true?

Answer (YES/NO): YES